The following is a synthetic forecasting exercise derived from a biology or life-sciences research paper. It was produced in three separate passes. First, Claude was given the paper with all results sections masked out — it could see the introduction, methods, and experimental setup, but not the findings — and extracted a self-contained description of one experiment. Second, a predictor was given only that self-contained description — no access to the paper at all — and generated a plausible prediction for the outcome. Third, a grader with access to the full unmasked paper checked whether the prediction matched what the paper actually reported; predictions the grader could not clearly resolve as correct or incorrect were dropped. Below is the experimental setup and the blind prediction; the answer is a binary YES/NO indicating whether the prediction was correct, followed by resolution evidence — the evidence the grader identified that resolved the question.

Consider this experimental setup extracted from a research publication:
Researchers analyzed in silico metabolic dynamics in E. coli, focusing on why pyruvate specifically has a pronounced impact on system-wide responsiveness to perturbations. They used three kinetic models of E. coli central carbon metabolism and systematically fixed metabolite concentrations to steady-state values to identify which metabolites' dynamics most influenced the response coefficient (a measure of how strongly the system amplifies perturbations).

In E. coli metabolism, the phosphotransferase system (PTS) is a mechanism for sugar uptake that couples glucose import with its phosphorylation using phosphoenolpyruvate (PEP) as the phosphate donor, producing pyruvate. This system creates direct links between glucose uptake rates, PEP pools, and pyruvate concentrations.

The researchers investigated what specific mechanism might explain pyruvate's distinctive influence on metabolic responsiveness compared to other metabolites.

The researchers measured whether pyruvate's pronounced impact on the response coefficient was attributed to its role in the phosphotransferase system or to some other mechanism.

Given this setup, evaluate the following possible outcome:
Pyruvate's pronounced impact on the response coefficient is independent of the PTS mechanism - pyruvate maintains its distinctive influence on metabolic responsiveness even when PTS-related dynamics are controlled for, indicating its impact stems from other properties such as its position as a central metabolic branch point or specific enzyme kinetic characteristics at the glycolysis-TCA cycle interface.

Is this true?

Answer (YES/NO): NO